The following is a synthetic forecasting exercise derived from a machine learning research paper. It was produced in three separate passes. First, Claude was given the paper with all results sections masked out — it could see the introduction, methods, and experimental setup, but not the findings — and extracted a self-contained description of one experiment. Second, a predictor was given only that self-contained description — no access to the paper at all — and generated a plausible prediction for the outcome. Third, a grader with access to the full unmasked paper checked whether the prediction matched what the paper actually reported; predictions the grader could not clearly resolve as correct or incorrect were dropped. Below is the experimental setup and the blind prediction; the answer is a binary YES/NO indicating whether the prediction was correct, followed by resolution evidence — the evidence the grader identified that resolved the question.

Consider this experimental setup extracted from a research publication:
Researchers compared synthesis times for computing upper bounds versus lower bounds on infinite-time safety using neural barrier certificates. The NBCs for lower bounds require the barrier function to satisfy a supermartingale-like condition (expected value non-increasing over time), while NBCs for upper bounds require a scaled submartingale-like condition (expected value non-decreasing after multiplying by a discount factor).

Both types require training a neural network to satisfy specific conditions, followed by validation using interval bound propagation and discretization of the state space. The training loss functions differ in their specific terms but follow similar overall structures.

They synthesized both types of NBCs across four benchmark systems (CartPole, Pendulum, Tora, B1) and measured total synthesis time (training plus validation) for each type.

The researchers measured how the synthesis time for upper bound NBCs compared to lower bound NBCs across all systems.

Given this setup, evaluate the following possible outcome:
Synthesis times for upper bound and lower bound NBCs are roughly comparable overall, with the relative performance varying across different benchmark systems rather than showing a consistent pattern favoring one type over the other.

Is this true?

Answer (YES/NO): NO